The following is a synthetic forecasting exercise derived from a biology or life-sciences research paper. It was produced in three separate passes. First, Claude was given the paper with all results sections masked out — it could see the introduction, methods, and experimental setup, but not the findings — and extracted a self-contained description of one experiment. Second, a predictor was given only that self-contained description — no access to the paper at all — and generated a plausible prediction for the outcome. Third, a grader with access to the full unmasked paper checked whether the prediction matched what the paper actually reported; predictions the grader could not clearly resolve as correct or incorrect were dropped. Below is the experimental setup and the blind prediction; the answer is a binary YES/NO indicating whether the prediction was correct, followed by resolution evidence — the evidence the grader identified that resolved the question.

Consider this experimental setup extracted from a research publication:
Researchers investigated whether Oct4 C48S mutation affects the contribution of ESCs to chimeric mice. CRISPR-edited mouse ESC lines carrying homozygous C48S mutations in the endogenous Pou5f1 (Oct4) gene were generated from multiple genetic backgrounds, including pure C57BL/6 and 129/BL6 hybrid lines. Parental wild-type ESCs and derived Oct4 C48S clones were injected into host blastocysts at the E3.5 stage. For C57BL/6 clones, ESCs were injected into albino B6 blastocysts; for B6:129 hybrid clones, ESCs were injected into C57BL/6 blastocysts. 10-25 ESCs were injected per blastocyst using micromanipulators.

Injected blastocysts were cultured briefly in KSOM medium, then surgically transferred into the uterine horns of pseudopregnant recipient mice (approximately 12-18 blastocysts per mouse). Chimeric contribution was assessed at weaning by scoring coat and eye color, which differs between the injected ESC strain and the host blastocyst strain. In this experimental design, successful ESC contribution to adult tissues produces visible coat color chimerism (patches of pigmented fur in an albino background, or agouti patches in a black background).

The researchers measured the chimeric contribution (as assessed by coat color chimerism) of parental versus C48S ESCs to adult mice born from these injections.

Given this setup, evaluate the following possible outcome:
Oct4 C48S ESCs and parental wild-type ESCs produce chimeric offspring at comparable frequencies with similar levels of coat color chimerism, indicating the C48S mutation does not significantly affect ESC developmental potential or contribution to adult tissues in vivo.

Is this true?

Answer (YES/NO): NO